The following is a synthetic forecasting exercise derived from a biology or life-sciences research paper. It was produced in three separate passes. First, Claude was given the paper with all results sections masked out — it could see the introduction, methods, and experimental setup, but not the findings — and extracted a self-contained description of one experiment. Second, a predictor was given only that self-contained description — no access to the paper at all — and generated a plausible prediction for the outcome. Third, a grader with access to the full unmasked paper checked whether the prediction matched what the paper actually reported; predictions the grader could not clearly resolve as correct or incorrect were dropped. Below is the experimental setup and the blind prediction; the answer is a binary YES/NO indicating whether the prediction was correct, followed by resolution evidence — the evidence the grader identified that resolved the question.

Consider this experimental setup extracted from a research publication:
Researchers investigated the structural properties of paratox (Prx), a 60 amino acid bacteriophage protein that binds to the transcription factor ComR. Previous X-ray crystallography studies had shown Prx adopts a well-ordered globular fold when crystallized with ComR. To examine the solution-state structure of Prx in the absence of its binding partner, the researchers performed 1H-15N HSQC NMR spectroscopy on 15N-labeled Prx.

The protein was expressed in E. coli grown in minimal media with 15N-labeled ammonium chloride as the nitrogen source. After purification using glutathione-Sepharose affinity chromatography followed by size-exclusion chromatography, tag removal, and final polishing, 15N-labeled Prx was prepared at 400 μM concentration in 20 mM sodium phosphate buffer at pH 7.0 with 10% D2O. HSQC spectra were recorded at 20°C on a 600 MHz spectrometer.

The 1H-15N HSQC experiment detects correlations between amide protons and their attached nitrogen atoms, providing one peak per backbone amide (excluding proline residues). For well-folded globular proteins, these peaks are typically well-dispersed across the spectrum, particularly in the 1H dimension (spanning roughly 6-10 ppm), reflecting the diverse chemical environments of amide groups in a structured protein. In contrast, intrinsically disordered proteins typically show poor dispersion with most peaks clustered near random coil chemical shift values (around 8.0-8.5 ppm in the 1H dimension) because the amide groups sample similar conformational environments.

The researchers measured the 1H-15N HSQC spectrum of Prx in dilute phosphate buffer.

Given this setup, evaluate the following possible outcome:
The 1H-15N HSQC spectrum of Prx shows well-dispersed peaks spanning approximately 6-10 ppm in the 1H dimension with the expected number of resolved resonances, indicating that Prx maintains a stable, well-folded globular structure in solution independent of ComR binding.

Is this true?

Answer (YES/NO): NO